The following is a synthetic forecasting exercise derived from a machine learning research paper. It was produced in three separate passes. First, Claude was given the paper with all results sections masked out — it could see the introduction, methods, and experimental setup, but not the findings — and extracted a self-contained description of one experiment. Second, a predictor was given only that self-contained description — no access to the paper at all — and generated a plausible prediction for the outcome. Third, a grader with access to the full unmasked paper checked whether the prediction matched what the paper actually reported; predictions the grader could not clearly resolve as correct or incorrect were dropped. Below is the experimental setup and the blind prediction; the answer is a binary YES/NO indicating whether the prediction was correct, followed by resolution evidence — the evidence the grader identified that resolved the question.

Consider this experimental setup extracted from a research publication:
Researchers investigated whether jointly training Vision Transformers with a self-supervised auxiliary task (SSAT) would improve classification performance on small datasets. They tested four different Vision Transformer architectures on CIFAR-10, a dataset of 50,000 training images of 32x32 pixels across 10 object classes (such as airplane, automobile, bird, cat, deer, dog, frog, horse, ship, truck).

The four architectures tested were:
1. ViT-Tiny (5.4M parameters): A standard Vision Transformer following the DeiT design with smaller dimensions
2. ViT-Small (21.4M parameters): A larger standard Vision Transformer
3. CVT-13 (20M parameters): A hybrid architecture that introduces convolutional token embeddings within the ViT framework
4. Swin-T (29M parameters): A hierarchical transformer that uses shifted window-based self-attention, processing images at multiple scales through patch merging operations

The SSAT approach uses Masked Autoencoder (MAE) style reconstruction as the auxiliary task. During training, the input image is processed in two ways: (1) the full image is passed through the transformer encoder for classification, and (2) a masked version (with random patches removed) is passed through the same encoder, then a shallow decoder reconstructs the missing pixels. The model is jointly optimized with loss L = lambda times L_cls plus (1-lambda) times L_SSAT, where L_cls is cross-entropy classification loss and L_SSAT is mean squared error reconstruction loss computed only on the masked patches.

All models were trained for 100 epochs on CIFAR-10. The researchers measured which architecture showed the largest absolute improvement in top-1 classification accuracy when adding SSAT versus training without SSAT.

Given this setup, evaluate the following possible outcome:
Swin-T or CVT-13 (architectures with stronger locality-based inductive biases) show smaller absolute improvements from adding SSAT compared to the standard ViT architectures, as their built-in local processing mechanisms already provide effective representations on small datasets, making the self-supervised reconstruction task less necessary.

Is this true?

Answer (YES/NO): NO